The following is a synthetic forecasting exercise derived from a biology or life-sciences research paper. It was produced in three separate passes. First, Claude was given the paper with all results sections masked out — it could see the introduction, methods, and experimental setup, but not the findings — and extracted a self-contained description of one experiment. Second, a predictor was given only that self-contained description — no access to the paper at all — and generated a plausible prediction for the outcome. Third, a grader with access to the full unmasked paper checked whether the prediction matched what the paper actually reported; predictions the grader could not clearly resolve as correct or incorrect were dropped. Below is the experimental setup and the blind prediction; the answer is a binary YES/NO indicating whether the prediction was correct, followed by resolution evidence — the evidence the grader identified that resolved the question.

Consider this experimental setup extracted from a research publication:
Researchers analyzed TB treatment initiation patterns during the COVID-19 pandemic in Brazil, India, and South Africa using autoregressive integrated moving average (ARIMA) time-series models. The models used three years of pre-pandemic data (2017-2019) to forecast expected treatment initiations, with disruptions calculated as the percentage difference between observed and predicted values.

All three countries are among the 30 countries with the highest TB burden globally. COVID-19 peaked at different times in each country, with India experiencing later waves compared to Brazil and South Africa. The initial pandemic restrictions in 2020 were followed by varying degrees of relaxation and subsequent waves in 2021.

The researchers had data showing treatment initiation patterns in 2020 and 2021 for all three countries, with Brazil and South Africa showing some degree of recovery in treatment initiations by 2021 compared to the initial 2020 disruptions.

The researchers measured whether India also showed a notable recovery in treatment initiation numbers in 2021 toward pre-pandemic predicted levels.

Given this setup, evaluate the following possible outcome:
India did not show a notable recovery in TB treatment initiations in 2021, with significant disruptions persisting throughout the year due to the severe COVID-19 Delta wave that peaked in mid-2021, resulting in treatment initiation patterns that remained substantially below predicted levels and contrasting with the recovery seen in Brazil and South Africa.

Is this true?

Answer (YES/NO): YES